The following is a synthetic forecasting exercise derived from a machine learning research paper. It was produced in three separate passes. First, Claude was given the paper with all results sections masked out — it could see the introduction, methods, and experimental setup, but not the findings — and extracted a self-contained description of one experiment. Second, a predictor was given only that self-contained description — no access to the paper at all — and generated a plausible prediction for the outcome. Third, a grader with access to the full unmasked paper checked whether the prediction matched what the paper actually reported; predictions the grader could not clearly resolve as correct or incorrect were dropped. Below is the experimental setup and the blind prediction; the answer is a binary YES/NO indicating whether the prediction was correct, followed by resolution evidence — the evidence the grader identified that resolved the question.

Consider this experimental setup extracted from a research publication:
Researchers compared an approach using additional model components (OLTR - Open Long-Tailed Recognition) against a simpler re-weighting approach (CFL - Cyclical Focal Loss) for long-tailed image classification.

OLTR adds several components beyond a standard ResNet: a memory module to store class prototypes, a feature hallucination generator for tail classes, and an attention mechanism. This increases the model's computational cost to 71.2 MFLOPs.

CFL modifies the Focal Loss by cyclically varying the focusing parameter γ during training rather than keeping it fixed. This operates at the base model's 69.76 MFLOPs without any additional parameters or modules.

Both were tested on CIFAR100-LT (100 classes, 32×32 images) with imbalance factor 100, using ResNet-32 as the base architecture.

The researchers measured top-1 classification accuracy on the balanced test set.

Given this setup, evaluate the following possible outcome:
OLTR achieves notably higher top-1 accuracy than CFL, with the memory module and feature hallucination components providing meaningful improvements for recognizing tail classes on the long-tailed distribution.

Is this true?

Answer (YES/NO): NO